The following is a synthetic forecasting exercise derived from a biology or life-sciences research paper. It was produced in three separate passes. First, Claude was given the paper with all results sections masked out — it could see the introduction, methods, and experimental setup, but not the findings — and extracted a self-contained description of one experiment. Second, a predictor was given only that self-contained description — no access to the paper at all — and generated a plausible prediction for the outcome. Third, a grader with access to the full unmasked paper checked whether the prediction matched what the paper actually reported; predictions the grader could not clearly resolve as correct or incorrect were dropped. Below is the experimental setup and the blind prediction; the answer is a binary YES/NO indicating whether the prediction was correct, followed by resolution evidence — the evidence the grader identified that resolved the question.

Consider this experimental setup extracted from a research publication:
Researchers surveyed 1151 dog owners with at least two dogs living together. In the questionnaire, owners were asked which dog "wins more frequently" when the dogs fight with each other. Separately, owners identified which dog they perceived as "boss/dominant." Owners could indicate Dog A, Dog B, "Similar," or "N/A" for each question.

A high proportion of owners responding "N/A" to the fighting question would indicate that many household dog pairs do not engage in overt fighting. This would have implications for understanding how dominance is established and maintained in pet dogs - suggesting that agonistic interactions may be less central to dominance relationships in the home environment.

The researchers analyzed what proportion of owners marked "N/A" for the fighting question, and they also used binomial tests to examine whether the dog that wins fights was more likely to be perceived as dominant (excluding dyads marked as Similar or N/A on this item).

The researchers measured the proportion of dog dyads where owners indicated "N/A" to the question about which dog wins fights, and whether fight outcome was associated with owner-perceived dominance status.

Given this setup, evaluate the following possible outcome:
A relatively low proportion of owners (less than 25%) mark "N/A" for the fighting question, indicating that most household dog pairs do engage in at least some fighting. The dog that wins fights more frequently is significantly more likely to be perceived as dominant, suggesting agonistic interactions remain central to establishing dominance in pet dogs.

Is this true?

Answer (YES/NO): YES